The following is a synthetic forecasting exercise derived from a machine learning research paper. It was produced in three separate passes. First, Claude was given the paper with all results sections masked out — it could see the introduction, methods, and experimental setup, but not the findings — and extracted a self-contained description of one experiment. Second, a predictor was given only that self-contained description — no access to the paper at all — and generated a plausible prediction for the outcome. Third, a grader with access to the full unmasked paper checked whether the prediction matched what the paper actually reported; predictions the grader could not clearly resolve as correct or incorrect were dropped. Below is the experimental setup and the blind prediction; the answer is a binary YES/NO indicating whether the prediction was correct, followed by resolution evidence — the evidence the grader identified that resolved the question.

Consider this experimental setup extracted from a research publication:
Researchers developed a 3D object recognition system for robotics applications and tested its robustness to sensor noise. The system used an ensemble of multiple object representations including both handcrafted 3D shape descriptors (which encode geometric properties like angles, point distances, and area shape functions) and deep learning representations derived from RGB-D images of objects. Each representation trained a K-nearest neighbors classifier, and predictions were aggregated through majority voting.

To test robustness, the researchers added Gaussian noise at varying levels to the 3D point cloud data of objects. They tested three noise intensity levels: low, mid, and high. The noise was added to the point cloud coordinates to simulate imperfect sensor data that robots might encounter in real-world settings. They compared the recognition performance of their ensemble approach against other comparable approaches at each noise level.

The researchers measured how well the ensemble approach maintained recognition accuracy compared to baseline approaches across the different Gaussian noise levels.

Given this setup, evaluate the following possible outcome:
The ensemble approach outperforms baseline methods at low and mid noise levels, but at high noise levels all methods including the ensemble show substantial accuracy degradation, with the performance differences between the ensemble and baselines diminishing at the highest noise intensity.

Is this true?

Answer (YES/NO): NO